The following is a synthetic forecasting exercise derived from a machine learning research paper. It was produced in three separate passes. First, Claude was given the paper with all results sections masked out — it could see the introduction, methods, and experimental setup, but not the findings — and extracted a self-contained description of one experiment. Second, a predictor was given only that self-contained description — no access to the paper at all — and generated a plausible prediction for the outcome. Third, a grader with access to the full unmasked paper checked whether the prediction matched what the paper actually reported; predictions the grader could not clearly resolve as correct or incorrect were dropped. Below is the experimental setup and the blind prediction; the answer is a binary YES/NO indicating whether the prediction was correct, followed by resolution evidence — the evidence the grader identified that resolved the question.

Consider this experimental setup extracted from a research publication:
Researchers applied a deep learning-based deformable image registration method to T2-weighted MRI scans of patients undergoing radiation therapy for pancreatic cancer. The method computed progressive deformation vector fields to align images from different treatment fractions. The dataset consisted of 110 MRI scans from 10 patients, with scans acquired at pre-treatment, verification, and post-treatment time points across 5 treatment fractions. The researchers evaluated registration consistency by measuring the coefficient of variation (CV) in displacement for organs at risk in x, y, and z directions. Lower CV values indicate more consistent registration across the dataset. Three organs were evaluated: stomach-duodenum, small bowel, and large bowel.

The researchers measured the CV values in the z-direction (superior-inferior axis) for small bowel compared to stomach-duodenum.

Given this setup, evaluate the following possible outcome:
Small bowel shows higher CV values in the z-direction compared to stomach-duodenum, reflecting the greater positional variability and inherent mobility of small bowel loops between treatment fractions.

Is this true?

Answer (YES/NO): NO